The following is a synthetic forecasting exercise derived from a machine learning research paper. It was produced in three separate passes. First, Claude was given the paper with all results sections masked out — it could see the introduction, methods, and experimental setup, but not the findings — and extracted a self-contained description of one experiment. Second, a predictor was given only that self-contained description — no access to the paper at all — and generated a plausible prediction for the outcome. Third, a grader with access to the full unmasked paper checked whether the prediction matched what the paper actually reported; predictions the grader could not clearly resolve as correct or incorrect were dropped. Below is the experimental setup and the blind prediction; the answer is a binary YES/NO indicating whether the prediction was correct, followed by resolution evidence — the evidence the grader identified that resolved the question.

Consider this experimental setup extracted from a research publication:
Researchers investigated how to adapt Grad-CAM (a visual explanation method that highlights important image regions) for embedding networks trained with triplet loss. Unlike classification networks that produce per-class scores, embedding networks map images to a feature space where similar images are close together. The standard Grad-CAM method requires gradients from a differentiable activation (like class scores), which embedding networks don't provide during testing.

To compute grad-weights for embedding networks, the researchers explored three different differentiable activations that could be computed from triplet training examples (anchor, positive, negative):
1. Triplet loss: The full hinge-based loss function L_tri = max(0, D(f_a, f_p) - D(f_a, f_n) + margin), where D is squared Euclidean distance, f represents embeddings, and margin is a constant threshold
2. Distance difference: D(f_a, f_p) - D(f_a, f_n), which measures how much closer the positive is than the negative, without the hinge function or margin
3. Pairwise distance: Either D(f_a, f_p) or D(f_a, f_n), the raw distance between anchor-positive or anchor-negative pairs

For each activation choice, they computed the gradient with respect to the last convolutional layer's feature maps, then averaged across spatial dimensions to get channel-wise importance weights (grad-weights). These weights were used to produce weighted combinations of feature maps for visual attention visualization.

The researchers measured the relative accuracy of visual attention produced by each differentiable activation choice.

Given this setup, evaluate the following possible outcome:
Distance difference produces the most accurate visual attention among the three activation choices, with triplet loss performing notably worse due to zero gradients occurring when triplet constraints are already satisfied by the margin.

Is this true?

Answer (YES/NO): NO